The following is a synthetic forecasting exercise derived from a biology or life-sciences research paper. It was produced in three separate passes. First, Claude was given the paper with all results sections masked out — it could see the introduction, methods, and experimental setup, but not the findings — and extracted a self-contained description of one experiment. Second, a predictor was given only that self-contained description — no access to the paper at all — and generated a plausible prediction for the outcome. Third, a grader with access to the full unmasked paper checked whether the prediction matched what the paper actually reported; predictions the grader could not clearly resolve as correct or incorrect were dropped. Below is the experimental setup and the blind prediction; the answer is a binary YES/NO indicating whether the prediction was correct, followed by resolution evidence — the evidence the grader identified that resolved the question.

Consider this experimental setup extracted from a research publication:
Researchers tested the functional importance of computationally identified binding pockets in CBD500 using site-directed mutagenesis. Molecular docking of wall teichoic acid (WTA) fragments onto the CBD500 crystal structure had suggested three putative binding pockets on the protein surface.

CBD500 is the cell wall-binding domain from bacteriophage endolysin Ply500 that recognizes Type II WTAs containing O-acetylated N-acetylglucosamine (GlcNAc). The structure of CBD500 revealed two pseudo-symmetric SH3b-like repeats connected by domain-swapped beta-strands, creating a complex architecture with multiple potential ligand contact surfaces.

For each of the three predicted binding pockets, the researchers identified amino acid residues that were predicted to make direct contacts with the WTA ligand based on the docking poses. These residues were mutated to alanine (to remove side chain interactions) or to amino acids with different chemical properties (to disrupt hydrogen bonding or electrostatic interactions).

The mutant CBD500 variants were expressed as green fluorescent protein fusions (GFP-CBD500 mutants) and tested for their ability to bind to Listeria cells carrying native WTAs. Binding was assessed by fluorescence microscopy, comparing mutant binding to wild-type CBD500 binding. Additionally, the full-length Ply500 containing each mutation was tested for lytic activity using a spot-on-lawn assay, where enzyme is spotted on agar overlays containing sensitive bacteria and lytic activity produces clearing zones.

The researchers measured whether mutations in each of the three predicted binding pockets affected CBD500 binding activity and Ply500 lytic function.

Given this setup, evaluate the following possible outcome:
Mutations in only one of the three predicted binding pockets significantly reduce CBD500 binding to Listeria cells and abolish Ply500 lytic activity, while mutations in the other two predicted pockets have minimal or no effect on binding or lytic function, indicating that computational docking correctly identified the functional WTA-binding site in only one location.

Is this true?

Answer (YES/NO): YES